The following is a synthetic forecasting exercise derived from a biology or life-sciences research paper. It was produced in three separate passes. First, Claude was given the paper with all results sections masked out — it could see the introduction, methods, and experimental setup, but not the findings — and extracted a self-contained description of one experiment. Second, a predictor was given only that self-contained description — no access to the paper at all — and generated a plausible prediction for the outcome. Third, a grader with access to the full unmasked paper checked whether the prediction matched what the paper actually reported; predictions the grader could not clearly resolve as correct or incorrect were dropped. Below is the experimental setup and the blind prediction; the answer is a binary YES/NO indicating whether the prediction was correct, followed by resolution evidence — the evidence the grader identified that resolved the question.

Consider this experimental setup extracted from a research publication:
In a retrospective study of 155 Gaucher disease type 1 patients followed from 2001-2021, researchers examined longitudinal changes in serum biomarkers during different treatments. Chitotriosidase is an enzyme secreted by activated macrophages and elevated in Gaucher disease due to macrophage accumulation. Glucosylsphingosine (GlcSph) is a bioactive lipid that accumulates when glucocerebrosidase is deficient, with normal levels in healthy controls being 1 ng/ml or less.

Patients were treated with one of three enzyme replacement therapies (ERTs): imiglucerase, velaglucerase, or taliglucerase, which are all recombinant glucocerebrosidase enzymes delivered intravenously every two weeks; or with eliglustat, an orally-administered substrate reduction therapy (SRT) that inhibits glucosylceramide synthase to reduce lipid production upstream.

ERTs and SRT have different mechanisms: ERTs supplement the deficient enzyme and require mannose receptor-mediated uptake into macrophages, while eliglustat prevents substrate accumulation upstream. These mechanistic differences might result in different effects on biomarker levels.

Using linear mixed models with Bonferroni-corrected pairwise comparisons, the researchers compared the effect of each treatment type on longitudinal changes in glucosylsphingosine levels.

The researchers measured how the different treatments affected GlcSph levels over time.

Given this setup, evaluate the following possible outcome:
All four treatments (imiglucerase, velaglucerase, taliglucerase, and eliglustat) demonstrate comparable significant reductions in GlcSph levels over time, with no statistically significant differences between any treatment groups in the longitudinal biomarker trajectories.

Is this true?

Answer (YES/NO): NO